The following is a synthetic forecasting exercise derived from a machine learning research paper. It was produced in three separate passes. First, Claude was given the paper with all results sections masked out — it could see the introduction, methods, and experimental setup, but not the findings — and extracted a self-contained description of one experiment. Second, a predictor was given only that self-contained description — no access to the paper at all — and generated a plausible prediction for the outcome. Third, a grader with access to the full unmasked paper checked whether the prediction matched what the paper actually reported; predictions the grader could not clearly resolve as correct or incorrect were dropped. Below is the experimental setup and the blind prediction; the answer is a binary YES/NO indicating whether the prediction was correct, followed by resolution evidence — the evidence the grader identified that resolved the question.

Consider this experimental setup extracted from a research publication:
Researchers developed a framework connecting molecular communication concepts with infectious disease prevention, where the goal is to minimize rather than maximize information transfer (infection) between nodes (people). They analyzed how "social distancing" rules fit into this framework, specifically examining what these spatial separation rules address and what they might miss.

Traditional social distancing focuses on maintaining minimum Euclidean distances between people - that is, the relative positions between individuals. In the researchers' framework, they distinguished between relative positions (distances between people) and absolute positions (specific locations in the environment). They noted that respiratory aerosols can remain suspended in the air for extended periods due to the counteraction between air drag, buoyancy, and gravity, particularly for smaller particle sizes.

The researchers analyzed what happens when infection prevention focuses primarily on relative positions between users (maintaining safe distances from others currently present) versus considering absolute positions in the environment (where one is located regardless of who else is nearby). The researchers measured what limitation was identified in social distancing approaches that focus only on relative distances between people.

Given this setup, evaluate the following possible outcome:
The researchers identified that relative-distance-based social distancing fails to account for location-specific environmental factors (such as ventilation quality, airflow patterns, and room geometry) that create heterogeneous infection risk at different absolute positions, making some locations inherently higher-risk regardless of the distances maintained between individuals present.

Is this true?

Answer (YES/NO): NO